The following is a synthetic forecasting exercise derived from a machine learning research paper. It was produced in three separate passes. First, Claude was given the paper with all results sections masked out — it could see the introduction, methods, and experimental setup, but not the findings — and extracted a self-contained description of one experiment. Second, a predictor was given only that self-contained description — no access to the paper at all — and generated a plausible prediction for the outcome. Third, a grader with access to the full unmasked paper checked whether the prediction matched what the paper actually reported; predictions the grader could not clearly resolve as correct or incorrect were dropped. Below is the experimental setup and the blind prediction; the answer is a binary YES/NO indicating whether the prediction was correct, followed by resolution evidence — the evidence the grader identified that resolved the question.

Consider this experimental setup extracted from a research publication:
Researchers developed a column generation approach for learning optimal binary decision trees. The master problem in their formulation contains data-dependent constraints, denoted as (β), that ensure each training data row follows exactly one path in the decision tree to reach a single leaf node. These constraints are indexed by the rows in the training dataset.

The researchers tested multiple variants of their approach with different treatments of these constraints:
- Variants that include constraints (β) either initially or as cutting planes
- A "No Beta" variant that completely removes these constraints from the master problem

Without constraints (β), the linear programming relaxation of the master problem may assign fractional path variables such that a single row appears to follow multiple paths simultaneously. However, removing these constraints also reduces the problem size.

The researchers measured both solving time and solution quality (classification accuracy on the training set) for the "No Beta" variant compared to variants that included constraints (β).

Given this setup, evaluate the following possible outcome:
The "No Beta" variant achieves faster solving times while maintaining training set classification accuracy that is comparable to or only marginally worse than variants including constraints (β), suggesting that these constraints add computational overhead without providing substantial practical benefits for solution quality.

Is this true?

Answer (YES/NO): NO